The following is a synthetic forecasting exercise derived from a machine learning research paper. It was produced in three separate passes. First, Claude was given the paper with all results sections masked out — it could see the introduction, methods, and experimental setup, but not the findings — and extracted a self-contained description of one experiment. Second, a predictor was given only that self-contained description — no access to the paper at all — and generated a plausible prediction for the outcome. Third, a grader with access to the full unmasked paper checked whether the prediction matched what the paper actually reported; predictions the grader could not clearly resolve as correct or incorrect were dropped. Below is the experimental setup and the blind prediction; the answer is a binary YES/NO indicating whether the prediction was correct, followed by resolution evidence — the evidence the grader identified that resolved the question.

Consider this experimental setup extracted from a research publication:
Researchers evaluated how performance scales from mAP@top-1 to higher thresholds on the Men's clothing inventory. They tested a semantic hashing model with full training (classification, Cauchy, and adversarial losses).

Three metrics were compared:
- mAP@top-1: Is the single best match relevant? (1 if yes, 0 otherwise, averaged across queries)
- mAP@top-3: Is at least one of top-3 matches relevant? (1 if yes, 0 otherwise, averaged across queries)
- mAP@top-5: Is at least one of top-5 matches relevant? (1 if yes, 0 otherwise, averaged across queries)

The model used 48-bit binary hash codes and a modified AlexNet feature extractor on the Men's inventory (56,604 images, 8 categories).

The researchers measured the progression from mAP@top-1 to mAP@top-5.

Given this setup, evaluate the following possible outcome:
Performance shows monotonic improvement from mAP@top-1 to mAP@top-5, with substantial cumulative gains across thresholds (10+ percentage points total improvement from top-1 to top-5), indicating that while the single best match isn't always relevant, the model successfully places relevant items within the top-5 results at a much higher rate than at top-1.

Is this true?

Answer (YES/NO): NO